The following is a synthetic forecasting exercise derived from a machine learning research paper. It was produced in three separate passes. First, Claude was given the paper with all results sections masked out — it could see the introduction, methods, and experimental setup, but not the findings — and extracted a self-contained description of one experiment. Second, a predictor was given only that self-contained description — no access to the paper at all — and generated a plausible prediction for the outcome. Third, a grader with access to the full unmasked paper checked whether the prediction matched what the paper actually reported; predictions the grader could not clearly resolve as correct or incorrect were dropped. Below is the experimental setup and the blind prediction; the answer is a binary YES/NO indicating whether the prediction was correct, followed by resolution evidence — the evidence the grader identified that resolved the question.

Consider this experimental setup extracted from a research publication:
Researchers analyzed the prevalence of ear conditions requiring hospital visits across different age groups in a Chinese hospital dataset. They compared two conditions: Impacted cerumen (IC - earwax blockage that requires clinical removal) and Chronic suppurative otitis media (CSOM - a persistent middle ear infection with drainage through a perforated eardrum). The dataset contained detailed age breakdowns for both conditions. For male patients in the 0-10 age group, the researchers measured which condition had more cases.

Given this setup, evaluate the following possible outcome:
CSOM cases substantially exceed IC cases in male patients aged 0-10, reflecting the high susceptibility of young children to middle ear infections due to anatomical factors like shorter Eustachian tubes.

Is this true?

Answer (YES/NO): NO